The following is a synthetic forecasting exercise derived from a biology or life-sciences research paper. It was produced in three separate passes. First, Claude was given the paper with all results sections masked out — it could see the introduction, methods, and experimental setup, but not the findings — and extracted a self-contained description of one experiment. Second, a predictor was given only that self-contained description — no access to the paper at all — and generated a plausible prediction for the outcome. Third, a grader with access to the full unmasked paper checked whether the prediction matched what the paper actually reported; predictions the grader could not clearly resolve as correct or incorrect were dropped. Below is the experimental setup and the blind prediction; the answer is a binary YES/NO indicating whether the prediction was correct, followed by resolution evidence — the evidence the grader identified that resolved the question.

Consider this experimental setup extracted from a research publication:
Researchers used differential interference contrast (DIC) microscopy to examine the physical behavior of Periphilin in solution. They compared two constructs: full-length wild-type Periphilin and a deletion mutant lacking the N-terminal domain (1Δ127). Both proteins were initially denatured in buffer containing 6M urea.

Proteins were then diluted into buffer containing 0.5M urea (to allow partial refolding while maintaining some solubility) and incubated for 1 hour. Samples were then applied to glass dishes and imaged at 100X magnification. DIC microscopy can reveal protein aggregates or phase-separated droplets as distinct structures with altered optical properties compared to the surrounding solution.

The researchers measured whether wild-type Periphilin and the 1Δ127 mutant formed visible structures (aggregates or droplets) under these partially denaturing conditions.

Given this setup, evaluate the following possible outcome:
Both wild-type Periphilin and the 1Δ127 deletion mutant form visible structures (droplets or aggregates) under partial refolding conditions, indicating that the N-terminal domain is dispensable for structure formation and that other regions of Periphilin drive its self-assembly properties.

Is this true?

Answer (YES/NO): NO